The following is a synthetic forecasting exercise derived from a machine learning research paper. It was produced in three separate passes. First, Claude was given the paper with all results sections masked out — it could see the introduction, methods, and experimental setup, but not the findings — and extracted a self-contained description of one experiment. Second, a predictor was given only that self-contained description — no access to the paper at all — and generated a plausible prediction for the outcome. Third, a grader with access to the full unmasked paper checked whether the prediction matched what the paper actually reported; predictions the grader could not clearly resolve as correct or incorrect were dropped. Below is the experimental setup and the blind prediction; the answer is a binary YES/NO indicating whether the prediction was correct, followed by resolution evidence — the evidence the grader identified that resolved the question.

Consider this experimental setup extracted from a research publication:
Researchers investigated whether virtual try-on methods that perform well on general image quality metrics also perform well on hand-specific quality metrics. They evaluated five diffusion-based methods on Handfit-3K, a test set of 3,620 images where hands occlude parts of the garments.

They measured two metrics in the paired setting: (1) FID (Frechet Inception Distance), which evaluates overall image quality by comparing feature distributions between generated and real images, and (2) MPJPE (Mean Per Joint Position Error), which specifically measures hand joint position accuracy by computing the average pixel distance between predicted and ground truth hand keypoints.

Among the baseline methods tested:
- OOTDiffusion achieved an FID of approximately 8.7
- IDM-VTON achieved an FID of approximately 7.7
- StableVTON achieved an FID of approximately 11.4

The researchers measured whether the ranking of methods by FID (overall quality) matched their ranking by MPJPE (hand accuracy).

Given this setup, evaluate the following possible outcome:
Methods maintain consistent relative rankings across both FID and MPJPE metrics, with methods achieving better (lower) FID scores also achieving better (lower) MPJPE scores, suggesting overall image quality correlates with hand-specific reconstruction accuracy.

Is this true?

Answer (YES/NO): NO